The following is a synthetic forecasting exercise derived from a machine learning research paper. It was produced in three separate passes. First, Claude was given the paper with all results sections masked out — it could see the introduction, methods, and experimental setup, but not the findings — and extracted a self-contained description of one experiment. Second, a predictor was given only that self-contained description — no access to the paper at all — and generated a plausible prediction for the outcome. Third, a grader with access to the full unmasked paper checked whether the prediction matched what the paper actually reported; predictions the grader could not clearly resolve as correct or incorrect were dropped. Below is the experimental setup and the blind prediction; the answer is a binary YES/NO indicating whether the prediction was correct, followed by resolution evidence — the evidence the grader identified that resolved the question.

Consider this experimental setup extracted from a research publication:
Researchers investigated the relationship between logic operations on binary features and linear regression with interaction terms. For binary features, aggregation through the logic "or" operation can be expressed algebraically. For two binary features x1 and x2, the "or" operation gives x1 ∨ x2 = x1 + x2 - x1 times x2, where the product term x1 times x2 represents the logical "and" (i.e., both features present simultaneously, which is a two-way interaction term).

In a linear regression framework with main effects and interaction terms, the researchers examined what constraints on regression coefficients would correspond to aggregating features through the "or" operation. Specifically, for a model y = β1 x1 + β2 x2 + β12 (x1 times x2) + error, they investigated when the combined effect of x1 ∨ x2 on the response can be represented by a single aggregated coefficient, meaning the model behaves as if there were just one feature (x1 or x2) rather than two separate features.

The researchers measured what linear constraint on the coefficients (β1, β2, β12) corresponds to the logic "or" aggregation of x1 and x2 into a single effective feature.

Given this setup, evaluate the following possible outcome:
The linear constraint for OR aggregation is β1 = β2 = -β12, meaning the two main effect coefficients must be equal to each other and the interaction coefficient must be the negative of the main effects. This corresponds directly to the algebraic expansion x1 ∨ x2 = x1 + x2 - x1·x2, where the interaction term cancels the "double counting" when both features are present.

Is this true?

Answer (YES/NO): YES